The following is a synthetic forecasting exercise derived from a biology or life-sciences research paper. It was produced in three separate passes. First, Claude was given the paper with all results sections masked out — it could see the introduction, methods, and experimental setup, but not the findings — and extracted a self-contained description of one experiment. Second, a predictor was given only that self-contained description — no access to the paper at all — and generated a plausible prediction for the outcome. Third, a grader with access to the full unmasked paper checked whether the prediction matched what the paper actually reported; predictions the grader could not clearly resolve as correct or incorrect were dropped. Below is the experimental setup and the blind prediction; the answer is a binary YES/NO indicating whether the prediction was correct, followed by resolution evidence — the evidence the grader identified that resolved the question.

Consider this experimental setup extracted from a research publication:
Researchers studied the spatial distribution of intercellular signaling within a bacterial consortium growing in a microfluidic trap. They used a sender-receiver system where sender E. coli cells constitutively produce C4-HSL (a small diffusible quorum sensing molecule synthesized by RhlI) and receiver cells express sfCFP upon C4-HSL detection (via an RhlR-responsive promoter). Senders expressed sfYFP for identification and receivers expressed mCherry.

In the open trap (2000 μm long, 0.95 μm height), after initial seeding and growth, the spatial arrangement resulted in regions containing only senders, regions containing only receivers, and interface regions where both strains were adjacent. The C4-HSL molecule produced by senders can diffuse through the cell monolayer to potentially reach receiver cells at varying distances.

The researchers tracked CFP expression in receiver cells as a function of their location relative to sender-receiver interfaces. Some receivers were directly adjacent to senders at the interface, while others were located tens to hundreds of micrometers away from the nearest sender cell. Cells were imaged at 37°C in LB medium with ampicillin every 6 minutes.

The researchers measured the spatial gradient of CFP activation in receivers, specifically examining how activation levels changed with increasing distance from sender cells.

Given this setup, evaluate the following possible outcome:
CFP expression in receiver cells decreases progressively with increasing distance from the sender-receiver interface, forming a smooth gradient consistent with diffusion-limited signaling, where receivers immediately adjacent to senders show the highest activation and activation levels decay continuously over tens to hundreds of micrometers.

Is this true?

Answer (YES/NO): NO